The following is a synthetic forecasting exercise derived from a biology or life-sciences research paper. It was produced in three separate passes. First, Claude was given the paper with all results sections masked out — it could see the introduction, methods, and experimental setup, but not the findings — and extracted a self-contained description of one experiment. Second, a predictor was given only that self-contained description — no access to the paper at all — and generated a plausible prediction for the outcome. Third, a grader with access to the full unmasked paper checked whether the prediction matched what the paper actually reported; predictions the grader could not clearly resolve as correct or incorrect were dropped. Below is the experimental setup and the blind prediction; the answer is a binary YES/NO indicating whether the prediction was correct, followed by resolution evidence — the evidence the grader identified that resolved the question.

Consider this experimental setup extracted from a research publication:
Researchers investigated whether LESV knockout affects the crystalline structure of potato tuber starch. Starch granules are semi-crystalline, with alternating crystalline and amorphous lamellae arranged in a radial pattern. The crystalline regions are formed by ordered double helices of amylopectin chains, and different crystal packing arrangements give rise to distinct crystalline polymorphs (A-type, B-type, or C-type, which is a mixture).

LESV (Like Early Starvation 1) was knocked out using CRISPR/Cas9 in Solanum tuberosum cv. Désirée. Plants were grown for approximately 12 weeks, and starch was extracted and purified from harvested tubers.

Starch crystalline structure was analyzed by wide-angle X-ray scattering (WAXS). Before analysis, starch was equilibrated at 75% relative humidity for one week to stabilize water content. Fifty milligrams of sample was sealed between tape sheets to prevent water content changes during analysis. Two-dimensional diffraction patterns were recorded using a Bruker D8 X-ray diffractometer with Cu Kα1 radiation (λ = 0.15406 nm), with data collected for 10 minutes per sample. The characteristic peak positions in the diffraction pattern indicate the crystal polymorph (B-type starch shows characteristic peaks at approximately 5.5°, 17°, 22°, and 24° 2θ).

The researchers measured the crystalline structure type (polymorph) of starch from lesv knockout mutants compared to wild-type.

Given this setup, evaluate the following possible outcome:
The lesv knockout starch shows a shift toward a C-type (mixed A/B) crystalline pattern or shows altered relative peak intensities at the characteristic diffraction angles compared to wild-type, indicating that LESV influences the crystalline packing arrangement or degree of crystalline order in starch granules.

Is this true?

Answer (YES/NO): NO